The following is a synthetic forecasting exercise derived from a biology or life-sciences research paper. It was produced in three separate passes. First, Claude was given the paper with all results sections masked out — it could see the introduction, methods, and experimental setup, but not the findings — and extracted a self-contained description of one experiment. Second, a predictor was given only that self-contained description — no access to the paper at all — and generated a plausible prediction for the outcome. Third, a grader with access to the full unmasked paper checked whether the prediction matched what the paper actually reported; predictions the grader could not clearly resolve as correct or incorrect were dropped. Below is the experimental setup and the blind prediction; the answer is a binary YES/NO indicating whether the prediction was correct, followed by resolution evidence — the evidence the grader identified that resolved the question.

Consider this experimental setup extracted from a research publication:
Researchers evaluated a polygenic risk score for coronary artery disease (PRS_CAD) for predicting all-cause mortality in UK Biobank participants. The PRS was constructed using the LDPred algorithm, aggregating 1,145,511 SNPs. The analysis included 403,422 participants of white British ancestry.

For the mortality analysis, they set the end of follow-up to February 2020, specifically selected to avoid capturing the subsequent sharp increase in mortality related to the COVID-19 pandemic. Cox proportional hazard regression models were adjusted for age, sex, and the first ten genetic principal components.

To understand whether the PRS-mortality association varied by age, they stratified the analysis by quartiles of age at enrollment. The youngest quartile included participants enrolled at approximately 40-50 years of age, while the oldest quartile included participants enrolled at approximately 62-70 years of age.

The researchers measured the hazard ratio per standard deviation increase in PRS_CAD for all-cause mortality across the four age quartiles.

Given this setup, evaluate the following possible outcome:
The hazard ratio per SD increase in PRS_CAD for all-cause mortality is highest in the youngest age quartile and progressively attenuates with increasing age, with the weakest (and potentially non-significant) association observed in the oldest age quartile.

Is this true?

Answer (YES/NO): NO